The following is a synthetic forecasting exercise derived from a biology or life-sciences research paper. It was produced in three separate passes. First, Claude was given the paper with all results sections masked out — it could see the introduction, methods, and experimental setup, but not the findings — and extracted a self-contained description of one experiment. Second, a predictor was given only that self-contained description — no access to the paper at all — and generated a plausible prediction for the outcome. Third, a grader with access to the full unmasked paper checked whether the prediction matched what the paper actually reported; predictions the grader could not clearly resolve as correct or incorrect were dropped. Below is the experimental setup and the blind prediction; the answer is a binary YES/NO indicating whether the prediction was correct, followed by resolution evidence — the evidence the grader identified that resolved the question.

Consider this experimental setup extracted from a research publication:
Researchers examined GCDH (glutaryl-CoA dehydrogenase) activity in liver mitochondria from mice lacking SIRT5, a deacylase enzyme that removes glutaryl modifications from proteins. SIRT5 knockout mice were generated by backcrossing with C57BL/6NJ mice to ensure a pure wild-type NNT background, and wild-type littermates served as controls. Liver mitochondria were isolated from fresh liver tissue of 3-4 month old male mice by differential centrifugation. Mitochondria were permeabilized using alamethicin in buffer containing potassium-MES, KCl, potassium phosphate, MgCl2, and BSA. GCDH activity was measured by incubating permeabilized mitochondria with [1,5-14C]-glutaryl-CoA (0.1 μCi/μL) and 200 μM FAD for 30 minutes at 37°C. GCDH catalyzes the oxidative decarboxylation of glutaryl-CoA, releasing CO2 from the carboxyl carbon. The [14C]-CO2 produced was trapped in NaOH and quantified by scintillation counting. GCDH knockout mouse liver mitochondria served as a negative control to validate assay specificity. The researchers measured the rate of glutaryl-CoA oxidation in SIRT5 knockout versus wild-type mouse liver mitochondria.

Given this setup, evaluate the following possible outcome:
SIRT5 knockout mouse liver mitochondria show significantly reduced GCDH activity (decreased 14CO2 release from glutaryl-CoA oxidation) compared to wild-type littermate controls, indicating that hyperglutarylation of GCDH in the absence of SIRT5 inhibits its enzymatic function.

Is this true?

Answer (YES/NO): YES